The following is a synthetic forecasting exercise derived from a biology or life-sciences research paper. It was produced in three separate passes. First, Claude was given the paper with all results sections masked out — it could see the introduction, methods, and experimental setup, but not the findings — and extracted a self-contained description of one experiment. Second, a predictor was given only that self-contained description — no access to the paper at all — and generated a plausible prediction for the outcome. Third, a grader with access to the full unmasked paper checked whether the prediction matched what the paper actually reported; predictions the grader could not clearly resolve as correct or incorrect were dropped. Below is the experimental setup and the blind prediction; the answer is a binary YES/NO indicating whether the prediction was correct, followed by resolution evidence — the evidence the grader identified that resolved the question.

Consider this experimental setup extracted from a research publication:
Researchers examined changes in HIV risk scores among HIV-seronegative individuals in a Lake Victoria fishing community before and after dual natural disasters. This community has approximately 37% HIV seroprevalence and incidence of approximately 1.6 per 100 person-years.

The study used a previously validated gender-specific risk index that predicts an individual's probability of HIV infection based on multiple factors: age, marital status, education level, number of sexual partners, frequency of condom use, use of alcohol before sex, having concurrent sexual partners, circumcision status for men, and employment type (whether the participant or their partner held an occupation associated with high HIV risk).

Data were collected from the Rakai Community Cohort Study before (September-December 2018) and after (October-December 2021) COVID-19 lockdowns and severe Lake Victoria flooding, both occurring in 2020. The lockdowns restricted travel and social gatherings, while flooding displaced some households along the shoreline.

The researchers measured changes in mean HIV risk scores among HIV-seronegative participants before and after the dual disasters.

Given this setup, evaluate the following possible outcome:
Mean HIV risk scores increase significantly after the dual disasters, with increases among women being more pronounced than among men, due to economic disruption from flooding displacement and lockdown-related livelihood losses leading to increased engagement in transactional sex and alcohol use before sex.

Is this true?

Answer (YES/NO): NO